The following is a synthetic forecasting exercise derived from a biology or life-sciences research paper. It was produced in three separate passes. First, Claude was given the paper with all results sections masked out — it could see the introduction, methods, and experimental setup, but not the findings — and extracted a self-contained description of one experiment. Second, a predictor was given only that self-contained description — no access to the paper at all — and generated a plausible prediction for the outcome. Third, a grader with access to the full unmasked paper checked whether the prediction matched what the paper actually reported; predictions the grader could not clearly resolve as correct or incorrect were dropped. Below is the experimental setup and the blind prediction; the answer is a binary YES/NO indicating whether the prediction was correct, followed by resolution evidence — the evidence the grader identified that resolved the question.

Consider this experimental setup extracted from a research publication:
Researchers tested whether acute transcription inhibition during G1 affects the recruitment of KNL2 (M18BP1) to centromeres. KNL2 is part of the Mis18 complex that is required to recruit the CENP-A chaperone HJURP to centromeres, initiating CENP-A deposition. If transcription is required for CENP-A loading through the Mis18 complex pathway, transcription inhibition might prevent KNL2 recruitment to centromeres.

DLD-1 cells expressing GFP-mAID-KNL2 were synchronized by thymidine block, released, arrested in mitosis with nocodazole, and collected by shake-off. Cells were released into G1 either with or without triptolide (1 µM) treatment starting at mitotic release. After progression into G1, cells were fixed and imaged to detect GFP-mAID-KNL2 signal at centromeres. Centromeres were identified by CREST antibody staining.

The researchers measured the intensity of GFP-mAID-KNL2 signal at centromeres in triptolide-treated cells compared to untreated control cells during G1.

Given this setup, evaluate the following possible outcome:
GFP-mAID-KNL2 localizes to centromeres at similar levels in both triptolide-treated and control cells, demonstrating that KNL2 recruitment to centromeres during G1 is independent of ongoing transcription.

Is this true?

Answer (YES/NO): YES